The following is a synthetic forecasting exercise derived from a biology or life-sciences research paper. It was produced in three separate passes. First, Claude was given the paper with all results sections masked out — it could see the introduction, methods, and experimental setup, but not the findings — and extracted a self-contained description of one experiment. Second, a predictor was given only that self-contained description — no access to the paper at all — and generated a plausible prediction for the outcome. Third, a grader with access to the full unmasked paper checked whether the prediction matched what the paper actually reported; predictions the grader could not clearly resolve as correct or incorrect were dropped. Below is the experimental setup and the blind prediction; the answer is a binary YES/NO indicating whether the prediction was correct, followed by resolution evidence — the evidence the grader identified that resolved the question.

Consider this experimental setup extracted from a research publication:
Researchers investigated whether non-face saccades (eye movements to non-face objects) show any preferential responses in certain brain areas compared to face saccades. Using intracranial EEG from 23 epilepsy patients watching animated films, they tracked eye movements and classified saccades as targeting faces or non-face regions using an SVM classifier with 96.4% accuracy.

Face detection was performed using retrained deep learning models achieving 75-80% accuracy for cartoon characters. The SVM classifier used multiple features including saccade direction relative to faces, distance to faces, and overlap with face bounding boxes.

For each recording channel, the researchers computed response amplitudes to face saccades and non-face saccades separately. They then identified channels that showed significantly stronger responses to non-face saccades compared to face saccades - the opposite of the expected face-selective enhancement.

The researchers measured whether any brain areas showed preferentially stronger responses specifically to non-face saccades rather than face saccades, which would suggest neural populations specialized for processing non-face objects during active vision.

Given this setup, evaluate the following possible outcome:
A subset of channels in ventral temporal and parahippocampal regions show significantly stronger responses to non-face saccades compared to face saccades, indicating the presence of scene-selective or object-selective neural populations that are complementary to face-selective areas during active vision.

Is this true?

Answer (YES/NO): NO